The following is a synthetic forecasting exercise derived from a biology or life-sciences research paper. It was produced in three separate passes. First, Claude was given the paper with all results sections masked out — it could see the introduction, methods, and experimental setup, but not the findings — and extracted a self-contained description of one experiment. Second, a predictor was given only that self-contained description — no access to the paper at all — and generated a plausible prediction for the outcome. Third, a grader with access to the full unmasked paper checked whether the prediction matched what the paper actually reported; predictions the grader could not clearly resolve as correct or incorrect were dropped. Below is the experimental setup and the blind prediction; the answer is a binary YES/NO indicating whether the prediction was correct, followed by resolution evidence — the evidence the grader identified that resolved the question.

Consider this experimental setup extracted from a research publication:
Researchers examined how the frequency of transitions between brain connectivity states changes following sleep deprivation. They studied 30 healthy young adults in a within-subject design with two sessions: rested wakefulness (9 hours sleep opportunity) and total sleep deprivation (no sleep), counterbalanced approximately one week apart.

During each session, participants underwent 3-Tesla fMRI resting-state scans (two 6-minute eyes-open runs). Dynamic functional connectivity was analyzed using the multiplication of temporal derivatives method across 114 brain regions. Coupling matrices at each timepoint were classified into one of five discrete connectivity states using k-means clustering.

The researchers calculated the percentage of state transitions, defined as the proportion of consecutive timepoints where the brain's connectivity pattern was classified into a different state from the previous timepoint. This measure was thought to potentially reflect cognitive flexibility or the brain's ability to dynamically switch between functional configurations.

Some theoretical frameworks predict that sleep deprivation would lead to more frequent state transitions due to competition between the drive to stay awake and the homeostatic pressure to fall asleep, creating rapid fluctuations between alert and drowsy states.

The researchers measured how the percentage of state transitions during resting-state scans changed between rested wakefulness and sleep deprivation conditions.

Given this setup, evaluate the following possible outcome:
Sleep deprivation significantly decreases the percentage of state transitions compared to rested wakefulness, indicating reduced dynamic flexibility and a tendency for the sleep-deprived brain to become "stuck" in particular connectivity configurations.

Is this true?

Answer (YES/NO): YES